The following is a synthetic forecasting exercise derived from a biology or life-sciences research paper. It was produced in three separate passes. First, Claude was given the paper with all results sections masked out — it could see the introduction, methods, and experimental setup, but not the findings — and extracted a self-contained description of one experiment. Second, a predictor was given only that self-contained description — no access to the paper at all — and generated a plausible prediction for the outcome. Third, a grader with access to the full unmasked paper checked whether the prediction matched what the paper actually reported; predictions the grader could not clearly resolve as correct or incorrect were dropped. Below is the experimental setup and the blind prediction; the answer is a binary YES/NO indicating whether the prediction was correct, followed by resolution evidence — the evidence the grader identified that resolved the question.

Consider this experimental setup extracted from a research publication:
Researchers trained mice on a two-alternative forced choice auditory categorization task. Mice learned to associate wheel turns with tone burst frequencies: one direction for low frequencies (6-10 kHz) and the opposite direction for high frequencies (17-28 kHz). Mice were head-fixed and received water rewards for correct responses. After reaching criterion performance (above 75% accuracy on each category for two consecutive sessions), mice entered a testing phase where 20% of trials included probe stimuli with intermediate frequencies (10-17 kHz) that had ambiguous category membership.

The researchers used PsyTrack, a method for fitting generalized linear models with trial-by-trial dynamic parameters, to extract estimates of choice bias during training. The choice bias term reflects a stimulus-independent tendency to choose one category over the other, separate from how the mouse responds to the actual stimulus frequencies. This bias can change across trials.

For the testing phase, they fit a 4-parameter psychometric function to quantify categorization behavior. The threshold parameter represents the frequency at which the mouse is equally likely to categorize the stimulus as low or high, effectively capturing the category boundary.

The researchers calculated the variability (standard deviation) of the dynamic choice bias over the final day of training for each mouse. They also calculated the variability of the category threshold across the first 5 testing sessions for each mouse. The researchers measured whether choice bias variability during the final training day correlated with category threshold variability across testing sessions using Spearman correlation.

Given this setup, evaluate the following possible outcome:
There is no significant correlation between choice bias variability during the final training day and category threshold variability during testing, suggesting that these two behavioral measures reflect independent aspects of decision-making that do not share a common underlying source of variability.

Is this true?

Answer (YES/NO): NO